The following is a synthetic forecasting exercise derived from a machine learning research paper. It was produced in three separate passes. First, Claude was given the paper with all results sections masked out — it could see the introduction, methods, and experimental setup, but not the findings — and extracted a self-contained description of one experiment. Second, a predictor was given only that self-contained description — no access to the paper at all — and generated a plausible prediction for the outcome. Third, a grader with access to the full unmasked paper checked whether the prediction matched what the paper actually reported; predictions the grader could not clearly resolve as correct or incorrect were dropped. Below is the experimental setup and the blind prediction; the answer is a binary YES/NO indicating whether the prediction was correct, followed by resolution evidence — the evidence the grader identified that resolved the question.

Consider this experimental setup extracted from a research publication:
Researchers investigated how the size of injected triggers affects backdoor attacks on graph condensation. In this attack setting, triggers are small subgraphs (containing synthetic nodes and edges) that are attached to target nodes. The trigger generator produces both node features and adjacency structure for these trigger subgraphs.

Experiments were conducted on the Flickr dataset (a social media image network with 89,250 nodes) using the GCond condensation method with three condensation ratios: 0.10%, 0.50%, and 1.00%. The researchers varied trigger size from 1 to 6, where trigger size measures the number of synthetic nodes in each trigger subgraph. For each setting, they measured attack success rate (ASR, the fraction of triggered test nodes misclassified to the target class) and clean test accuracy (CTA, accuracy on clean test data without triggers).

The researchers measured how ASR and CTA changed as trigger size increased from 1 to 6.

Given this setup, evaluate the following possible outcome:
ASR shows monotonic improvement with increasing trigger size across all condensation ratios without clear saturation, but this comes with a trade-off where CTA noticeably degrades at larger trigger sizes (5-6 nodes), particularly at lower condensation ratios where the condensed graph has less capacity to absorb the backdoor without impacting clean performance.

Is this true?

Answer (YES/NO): NO